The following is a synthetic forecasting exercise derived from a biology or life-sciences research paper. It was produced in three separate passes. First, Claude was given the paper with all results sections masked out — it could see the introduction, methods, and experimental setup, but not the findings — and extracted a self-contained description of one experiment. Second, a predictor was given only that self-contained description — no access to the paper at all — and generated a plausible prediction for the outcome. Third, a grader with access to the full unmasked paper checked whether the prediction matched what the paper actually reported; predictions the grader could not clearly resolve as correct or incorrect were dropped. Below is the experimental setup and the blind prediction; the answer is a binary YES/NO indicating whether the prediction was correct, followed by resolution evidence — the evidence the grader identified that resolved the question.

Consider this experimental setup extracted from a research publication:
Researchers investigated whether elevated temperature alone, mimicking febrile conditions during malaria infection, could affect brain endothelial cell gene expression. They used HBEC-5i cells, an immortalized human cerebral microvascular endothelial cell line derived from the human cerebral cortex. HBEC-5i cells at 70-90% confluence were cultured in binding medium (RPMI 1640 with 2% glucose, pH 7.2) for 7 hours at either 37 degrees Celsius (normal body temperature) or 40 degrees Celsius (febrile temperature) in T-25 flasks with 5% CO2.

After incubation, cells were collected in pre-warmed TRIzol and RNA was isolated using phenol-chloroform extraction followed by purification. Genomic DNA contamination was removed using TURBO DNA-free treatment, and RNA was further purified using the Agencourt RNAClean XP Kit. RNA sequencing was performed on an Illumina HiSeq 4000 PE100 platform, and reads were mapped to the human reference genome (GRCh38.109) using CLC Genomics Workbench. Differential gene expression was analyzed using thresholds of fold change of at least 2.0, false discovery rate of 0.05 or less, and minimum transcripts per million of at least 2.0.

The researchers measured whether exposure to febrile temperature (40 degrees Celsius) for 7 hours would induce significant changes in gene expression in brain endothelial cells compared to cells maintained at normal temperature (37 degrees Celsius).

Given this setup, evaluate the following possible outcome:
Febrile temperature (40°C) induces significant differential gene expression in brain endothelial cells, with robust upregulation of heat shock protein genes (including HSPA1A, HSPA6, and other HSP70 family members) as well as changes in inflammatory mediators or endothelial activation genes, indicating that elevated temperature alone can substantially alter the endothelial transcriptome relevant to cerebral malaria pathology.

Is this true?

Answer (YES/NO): NO